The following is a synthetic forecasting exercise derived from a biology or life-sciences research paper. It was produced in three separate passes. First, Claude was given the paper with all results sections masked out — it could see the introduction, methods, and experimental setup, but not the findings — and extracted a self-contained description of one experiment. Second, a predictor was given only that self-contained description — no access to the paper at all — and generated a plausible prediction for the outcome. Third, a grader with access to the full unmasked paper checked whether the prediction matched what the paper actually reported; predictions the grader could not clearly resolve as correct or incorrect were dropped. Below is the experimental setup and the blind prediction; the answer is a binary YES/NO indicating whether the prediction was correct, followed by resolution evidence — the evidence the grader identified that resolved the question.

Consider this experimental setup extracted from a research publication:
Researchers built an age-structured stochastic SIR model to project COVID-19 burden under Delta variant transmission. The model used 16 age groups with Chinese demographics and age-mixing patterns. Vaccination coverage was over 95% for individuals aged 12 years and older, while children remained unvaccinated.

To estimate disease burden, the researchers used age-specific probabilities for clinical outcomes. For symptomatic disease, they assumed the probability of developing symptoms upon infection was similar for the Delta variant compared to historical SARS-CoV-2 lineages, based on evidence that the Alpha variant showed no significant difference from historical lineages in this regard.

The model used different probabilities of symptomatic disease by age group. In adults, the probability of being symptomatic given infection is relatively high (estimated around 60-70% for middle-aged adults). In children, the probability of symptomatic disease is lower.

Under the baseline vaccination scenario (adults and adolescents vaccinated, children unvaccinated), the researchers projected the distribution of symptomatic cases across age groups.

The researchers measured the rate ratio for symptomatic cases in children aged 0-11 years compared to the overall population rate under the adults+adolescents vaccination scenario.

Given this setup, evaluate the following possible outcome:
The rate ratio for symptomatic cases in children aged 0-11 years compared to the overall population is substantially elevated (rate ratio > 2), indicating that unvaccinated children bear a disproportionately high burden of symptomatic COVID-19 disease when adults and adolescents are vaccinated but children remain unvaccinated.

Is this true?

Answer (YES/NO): NO